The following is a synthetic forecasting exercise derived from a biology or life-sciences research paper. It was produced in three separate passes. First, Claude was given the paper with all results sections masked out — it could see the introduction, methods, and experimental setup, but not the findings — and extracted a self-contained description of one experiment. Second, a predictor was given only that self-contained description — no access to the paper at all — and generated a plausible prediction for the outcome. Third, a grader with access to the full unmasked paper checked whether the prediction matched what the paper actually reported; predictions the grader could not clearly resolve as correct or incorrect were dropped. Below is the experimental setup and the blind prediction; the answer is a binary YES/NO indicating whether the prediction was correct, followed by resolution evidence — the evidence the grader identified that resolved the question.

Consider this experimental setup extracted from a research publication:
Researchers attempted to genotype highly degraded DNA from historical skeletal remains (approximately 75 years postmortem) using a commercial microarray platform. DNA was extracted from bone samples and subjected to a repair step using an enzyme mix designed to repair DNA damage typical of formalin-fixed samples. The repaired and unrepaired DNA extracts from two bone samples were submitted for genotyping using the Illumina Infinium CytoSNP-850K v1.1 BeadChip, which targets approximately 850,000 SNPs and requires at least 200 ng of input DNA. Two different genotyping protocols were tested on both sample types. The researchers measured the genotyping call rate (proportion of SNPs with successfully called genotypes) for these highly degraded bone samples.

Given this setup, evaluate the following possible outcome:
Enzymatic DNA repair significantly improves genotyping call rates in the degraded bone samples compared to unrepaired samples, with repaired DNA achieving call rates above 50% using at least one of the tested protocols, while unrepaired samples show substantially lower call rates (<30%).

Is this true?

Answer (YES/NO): NO